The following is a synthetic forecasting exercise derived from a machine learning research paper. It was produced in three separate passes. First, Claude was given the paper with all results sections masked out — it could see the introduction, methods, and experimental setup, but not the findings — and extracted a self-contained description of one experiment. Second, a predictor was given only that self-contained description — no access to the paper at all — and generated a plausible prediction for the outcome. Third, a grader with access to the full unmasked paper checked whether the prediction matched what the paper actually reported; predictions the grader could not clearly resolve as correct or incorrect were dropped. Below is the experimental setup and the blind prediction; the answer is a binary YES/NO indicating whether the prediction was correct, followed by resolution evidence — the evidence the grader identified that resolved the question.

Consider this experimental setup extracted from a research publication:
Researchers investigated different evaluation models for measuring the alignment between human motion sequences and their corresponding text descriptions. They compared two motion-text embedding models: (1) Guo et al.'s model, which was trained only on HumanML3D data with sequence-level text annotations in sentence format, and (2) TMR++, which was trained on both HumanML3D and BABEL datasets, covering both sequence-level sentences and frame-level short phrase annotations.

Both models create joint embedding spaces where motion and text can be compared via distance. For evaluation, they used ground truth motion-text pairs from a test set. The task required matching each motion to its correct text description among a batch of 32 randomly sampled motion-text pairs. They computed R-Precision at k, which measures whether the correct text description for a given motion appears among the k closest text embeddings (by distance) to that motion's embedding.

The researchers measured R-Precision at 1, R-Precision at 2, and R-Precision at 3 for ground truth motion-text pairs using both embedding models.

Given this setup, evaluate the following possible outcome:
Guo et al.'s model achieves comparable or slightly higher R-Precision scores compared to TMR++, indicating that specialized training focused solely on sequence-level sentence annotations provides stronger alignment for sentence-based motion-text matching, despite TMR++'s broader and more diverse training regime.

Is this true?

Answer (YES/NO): NO